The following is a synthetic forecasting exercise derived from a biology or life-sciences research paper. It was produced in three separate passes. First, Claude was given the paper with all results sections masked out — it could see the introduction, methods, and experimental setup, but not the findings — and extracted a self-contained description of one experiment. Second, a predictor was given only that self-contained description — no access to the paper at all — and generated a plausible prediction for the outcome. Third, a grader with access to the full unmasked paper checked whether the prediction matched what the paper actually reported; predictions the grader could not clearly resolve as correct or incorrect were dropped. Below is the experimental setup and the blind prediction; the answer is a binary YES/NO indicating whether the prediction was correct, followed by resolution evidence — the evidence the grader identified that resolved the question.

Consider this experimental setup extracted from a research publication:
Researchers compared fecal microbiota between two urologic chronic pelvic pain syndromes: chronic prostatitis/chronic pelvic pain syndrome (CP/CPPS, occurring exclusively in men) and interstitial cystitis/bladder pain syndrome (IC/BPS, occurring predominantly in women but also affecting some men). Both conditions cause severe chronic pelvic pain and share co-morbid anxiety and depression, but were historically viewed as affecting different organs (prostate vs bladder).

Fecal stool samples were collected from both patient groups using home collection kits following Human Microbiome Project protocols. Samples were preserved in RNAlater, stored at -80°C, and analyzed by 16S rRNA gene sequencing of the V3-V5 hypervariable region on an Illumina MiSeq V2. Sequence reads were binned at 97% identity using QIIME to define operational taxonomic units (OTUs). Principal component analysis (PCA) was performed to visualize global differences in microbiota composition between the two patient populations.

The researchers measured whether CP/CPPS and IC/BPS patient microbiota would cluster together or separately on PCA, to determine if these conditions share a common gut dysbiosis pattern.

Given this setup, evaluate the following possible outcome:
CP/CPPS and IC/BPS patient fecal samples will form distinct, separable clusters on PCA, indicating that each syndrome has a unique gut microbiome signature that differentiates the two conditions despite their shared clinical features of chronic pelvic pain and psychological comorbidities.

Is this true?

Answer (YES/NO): YES